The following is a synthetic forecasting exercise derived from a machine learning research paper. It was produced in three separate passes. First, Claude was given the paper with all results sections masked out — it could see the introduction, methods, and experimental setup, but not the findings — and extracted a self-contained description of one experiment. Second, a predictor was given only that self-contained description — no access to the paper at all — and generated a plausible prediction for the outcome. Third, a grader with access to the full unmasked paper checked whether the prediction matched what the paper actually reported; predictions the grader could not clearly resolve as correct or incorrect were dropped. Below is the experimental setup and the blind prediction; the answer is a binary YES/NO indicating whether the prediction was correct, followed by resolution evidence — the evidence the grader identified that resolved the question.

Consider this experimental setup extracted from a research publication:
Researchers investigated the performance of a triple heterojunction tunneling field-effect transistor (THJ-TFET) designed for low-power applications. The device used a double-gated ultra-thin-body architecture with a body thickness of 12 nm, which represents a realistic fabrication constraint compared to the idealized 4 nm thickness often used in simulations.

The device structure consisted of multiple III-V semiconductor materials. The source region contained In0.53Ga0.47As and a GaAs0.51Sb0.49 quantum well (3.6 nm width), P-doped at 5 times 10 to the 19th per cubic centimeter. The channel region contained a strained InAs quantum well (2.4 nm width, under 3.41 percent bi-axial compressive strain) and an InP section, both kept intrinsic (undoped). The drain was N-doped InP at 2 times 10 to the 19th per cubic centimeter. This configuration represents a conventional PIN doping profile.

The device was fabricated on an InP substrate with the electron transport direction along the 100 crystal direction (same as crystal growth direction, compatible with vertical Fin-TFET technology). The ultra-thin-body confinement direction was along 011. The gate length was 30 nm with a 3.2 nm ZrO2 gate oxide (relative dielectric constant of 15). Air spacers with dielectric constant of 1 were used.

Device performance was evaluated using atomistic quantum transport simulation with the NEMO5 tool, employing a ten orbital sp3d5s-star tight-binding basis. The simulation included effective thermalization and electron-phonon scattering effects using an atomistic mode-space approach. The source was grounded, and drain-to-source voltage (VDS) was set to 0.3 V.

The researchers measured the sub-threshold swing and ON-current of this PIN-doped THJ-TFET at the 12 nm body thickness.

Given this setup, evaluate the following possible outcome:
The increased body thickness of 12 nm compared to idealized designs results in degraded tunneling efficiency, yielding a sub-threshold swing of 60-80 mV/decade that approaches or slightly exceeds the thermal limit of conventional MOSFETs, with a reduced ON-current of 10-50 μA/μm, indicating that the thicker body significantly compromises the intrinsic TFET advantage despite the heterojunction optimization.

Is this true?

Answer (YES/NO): NO